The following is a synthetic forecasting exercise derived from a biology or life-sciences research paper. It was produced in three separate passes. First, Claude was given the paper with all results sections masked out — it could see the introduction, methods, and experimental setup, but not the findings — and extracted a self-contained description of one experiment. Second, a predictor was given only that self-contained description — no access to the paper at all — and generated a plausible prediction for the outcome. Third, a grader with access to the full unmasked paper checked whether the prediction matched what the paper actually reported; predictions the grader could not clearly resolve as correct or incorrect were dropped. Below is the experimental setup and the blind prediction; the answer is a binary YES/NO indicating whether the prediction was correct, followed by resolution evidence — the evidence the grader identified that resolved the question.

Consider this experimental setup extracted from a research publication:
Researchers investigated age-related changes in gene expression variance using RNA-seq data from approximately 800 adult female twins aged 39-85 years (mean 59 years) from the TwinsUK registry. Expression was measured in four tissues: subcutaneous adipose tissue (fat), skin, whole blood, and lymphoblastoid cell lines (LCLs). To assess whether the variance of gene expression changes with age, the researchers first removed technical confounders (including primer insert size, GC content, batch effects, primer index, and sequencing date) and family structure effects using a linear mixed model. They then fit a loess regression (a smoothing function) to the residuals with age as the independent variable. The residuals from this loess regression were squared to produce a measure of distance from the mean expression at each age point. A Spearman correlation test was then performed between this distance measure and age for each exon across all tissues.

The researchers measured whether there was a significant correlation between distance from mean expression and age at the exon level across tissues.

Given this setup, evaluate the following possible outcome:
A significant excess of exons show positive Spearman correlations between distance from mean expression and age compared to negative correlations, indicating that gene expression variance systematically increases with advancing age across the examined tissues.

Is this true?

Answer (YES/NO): NO